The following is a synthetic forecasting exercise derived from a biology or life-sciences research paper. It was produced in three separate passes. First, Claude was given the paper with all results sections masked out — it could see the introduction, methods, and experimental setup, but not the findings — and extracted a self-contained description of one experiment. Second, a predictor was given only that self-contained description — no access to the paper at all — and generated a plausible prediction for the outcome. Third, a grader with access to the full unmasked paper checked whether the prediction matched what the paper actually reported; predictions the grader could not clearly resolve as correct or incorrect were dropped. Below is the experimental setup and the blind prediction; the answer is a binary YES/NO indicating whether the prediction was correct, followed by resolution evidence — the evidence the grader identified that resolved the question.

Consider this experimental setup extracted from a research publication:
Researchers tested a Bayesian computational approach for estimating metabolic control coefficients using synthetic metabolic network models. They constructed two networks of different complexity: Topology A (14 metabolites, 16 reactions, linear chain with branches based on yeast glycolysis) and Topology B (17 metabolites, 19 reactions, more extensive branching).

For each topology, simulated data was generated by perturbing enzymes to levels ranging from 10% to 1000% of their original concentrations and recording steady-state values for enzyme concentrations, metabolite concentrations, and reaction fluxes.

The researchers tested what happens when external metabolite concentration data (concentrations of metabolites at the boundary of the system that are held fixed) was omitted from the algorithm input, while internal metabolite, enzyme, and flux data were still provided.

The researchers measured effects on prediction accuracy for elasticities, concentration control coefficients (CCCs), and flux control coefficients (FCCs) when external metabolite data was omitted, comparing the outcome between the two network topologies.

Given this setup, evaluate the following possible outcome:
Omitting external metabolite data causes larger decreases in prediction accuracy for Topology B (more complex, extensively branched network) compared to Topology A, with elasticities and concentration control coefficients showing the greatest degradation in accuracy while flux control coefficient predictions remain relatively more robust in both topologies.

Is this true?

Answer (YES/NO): NO